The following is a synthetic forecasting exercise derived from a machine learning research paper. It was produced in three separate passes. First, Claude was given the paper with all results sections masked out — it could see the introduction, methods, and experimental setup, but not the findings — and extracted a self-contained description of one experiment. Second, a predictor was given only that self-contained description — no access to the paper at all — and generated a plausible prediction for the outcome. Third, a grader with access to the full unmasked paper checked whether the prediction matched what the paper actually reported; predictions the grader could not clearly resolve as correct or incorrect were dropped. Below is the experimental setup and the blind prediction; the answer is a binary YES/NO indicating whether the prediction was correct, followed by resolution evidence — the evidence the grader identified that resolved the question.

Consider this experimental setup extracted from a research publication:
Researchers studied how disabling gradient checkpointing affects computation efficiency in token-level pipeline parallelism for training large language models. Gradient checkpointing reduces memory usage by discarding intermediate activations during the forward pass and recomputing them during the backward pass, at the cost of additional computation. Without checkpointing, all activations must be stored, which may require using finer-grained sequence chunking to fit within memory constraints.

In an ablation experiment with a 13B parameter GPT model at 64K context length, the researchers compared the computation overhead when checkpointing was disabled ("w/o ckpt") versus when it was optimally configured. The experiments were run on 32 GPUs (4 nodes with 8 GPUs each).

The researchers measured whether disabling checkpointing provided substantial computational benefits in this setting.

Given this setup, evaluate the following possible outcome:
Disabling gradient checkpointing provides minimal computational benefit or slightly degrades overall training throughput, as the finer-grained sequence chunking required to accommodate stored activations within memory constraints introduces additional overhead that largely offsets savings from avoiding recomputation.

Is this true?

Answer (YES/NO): YES